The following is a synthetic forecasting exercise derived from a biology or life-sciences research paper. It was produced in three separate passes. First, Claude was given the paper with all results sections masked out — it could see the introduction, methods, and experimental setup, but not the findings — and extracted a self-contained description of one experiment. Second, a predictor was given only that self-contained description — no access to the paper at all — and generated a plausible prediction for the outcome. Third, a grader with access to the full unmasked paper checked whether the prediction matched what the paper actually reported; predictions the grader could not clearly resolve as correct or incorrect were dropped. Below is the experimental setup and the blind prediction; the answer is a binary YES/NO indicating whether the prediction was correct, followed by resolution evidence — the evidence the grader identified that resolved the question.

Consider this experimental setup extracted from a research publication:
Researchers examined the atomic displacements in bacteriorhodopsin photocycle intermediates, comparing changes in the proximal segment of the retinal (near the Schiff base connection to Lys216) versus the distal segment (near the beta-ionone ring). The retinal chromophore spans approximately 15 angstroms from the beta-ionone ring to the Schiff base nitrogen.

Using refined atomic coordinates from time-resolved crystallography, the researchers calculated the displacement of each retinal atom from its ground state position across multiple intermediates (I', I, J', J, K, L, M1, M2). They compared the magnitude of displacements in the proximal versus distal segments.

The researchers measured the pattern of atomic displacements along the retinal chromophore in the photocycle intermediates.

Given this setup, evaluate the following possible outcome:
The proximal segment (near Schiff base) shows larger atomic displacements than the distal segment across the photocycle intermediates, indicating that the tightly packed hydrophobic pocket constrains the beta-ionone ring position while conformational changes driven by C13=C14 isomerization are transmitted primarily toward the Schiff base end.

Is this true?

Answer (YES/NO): YES